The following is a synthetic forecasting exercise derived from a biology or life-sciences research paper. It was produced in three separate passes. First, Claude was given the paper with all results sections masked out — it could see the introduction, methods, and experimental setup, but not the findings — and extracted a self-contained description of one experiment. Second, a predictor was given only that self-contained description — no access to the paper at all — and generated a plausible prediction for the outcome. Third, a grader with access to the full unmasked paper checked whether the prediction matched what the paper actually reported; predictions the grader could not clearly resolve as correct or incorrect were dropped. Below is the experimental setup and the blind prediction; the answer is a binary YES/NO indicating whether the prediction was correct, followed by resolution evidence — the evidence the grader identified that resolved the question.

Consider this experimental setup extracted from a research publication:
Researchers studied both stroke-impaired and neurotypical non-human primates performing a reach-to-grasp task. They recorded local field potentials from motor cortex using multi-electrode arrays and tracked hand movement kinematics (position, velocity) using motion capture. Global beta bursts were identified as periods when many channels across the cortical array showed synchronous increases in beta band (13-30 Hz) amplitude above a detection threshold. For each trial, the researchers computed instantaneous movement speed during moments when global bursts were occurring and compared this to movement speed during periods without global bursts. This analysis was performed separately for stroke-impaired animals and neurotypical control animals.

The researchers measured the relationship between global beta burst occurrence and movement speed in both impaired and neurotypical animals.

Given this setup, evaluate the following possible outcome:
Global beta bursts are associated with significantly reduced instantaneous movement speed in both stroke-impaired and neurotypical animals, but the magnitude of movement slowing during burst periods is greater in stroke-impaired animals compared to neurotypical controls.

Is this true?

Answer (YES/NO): NO